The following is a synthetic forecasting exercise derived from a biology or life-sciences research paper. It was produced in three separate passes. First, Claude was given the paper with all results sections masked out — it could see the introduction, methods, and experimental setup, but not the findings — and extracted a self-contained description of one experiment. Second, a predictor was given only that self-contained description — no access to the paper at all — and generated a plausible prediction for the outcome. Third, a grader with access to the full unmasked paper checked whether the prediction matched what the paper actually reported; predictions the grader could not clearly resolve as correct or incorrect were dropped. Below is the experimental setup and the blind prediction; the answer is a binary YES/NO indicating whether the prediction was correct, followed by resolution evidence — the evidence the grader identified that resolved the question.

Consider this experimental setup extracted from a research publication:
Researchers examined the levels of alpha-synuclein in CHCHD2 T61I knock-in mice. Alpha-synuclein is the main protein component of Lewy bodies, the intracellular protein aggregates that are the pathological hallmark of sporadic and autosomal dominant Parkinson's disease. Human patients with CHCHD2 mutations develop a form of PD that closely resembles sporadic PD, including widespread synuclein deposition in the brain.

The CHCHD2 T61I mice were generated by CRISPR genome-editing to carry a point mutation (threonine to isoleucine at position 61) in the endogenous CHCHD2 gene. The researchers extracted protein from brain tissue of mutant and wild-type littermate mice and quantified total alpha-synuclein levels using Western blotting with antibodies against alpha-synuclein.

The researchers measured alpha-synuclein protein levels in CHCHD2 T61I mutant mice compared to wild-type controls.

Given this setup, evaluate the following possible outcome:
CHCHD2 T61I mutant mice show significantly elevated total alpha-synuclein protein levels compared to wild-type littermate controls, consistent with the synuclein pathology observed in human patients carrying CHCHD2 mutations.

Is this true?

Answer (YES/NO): NO